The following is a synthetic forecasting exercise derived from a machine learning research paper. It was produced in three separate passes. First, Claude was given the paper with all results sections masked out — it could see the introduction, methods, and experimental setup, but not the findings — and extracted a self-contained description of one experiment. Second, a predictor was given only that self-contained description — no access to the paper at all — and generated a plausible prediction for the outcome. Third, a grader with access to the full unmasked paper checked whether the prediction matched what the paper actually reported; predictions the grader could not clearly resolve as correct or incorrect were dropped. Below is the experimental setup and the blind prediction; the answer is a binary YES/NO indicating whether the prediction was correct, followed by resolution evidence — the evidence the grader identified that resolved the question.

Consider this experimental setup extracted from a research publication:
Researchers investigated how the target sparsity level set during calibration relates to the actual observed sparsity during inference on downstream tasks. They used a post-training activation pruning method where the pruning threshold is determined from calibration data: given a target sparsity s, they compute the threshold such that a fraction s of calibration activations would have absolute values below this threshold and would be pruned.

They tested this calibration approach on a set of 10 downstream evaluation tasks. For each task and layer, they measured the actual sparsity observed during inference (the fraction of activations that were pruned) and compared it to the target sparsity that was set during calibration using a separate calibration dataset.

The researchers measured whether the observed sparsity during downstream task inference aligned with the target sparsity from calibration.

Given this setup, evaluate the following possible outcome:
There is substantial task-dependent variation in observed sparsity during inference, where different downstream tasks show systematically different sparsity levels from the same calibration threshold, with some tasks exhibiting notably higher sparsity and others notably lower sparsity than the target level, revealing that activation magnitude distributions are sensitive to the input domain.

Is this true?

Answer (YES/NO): NO